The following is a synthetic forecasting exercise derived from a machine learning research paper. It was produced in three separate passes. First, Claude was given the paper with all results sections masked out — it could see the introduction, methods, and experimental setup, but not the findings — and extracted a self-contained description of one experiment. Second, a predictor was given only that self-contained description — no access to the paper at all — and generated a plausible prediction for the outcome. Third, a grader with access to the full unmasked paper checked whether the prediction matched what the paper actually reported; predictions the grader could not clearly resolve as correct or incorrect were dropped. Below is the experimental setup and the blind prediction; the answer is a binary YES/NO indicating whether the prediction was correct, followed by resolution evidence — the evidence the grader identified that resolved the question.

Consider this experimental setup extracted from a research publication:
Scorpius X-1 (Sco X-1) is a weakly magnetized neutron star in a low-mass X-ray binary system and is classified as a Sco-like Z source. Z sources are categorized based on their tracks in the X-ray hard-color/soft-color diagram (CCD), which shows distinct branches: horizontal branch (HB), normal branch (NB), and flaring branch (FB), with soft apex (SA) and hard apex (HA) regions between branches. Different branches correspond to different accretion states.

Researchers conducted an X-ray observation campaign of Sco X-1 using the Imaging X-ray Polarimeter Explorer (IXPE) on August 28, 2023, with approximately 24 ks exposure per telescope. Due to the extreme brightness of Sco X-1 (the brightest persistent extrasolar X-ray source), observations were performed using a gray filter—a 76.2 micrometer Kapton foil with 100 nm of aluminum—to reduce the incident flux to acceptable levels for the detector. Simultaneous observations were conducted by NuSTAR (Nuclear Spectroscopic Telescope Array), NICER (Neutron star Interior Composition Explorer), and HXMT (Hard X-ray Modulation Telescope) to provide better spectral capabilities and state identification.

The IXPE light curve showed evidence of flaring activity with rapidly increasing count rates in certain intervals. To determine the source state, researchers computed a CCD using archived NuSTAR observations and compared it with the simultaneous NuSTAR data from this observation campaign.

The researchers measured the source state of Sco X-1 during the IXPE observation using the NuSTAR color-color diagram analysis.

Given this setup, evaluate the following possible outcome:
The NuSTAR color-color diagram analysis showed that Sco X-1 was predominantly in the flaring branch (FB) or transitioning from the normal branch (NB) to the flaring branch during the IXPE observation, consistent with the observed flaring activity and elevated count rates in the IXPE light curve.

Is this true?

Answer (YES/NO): NO